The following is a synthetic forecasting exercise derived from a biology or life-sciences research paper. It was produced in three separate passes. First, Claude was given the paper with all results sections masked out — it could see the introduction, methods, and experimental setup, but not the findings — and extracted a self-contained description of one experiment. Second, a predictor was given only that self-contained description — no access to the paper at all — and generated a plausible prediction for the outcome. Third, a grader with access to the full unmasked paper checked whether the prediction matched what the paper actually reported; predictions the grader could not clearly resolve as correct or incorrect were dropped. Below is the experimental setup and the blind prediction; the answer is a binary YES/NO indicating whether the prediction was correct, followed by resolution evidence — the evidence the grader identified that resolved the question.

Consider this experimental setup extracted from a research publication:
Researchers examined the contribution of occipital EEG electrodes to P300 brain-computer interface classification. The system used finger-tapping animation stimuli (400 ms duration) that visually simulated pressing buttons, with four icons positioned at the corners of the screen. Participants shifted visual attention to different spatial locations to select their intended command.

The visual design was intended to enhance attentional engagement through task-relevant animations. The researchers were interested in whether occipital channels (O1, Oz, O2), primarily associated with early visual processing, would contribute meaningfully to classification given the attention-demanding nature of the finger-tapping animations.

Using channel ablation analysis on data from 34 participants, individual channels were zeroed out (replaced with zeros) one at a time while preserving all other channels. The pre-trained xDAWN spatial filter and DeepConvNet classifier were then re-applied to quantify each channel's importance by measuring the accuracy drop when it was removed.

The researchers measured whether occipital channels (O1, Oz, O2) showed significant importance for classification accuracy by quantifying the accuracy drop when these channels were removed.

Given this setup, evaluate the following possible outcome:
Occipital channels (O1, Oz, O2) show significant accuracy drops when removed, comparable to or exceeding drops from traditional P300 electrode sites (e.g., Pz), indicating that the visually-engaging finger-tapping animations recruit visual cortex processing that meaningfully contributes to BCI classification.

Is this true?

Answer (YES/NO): NO